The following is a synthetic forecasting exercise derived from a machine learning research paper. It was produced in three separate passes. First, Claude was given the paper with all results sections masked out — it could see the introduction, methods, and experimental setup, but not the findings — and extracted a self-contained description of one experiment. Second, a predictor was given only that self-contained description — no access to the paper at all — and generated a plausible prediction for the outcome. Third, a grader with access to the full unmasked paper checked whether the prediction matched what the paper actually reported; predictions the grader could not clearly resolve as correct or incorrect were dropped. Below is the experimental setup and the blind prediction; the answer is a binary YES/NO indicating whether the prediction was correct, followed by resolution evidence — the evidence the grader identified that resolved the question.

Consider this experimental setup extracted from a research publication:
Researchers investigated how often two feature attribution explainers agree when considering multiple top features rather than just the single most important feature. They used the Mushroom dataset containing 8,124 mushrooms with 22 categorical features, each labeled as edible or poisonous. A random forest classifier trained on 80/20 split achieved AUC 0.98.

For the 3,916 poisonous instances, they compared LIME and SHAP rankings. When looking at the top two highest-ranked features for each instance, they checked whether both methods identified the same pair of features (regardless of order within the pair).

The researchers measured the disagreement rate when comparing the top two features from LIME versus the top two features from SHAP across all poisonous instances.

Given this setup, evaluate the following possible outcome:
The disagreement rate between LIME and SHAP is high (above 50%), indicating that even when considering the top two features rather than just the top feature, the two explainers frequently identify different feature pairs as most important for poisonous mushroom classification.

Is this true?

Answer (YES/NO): YES